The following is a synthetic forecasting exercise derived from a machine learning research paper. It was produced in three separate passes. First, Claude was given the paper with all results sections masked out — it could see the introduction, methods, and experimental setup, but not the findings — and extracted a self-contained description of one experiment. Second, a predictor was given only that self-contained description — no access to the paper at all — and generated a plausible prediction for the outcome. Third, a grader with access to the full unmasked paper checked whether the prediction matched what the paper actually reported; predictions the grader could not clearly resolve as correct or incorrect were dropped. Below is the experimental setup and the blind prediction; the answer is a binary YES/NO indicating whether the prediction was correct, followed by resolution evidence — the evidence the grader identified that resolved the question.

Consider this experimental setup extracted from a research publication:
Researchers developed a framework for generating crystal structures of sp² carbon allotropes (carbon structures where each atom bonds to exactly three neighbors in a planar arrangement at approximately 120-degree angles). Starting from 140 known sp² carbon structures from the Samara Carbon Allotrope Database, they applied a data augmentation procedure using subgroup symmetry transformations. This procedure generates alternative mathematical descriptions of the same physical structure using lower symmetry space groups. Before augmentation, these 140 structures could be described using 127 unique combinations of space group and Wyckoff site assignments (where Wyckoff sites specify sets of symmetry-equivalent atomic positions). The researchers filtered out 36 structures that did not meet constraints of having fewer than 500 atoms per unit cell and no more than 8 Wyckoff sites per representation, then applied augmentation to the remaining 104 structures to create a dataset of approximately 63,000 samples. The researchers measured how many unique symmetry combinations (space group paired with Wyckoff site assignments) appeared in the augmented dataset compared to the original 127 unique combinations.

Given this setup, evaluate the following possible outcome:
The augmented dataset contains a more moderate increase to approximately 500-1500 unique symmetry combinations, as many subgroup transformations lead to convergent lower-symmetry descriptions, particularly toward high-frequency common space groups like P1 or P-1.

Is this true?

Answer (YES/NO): NO